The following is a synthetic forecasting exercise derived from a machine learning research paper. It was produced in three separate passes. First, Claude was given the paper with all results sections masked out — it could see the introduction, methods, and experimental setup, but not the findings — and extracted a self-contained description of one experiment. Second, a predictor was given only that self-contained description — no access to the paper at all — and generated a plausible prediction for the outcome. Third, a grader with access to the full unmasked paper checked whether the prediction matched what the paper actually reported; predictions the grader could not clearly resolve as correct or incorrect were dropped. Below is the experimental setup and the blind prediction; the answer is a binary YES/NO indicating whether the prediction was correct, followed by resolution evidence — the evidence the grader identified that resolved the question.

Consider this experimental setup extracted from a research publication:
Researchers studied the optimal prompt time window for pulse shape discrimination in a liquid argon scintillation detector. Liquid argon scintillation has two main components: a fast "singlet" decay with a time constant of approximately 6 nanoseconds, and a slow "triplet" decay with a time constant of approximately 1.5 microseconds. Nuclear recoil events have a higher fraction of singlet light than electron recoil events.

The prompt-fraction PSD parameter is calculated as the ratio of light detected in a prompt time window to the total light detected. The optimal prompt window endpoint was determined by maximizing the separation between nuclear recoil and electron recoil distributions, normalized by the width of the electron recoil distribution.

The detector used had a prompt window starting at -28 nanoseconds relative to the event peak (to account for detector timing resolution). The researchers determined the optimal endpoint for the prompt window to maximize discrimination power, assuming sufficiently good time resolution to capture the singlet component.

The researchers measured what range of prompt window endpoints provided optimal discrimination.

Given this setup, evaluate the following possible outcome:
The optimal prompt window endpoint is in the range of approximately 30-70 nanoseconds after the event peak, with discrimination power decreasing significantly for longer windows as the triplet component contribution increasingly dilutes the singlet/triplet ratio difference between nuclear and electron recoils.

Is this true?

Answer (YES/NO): NO